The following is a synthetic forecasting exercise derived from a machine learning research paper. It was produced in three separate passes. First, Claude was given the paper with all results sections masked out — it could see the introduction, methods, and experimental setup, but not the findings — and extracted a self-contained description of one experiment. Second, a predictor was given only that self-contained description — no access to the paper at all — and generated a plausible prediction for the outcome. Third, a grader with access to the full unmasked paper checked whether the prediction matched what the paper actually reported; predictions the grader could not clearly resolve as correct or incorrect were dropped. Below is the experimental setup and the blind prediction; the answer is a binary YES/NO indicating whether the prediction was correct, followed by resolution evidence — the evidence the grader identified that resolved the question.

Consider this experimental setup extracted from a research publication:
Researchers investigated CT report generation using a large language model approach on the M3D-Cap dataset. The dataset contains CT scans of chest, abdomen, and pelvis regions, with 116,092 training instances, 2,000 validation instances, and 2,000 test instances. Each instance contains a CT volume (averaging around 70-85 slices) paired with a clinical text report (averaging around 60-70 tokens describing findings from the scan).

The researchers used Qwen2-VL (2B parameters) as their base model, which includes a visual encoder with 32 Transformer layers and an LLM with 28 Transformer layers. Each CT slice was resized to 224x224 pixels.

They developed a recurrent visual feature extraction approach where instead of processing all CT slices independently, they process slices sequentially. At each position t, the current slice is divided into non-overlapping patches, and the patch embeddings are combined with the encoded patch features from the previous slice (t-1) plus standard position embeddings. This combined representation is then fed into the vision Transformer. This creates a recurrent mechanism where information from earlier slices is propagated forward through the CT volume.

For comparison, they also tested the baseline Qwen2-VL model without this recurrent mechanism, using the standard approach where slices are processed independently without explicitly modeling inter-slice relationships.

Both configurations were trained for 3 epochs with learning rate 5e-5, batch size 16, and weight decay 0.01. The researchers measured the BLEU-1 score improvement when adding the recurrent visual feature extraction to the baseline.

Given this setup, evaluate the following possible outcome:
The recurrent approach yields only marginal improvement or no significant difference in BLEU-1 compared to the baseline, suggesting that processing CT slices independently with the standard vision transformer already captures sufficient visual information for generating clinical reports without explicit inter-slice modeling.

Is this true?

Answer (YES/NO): NO